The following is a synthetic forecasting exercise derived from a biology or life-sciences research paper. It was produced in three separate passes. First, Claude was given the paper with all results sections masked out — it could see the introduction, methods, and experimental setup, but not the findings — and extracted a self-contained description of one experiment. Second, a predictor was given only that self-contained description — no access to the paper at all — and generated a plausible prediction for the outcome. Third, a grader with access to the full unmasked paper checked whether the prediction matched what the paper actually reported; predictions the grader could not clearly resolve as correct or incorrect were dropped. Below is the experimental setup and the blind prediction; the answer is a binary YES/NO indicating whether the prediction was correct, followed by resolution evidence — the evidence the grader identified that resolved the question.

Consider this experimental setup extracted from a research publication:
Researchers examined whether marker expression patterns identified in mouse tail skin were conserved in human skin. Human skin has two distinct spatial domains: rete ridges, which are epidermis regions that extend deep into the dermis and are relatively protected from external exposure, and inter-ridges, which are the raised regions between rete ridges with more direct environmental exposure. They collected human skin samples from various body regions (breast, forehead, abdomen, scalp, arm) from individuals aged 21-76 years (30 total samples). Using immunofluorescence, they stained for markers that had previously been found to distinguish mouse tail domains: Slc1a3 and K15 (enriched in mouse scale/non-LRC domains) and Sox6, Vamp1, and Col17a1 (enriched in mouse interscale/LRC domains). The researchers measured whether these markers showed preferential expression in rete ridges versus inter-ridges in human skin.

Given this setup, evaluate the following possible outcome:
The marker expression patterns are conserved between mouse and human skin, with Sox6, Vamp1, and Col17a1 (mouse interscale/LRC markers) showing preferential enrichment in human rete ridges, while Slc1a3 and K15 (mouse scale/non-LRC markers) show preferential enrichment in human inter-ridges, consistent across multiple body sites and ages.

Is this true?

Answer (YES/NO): NO